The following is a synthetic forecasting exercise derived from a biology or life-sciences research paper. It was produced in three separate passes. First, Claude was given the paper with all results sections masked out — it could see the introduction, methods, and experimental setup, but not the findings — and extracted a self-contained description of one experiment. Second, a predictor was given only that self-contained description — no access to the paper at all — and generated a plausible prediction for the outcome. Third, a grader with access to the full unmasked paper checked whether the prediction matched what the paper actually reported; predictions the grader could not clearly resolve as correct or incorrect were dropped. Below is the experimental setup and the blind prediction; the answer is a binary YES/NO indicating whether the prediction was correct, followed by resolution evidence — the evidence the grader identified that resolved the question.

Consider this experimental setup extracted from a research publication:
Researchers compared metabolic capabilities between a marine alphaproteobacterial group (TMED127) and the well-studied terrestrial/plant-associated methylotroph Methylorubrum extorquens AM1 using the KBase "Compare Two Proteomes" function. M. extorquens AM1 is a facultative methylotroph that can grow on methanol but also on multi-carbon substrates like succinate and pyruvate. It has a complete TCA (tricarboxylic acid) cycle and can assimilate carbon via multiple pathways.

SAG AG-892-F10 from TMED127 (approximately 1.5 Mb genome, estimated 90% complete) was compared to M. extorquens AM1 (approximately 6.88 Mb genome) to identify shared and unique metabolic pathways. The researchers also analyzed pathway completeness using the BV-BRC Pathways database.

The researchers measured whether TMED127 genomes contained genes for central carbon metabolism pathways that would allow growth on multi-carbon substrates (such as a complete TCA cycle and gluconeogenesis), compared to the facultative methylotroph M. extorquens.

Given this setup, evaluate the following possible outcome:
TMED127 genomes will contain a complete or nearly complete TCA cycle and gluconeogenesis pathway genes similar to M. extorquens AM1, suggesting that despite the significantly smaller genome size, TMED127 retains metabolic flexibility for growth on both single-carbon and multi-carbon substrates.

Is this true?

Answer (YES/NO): NO